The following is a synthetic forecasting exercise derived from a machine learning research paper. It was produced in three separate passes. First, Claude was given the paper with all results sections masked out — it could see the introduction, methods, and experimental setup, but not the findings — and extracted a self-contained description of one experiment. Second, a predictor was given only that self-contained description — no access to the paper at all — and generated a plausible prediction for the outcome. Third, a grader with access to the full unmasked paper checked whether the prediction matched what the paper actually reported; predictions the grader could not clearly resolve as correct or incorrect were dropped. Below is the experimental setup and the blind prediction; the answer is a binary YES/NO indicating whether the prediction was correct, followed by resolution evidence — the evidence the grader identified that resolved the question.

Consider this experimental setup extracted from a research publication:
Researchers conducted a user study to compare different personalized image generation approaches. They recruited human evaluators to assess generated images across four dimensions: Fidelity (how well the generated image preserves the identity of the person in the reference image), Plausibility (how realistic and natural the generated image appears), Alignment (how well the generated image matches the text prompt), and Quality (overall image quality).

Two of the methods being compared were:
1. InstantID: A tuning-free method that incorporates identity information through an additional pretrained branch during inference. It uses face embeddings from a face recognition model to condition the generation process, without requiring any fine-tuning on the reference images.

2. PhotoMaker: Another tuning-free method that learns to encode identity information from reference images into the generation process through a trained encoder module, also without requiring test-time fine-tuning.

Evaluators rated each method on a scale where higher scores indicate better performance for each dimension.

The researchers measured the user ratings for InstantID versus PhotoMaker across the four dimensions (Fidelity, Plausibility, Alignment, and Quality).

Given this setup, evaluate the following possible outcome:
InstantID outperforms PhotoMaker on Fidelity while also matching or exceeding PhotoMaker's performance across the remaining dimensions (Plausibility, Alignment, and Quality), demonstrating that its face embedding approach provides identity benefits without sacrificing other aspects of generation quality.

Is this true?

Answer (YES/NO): NO